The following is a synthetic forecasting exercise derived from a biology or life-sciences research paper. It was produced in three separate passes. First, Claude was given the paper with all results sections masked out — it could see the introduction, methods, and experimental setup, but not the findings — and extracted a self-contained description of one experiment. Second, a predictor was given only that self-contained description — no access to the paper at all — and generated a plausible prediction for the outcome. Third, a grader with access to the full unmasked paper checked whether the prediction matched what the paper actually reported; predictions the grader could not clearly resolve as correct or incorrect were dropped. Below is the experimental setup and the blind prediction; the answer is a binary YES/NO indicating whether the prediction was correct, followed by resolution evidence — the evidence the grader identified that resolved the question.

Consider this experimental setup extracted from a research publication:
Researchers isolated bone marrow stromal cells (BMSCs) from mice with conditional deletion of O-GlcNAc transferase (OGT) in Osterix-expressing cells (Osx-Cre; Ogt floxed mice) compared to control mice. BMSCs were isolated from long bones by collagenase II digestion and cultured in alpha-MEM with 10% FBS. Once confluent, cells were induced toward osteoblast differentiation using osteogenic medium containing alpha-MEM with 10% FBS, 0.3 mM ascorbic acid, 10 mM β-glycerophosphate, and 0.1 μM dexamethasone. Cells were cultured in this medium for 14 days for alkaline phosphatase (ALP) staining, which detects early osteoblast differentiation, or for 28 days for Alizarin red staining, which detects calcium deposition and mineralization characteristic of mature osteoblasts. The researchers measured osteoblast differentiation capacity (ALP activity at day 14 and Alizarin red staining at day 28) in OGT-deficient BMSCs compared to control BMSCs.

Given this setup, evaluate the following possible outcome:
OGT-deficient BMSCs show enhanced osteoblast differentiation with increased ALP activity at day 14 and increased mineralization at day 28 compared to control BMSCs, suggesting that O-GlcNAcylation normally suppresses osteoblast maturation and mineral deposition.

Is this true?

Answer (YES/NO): NO